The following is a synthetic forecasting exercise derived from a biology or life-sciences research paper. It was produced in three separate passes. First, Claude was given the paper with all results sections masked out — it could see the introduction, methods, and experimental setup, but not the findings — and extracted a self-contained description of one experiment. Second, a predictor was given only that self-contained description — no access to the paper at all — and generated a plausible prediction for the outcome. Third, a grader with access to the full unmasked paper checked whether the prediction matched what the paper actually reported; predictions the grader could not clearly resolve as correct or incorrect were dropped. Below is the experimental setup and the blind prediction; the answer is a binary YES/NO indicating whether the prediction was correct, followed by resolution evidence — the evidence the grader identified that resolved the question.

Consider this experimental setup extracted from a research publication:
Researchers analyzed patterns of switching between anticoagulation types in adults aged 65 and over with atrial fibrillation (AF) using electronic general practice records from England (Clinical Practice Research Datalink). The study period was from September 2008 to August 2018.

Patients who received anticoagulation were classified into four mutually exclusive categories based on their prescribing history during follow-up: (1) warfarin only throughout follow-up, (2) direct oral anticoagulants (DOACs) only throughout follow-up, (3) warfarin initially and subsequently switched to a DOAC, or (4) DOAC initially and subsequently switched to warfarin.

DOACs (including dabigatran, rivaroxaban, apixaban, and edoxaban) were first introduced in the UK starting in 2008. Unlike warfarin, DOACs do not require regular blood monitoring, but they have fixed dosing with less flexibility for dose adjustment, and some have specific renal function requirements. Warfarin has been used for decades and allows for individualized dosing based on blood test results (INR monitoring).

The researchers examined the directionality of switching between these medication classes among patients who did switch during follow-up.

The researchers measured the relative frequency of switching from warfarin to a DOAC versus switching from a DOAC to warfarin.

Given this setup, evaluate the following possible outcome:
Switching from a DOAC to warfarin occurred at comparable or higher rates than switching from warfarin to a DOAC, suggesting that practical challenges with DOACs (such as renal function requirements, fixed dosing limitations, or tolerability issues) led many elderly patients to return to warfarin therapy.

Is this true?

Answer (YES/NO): NO